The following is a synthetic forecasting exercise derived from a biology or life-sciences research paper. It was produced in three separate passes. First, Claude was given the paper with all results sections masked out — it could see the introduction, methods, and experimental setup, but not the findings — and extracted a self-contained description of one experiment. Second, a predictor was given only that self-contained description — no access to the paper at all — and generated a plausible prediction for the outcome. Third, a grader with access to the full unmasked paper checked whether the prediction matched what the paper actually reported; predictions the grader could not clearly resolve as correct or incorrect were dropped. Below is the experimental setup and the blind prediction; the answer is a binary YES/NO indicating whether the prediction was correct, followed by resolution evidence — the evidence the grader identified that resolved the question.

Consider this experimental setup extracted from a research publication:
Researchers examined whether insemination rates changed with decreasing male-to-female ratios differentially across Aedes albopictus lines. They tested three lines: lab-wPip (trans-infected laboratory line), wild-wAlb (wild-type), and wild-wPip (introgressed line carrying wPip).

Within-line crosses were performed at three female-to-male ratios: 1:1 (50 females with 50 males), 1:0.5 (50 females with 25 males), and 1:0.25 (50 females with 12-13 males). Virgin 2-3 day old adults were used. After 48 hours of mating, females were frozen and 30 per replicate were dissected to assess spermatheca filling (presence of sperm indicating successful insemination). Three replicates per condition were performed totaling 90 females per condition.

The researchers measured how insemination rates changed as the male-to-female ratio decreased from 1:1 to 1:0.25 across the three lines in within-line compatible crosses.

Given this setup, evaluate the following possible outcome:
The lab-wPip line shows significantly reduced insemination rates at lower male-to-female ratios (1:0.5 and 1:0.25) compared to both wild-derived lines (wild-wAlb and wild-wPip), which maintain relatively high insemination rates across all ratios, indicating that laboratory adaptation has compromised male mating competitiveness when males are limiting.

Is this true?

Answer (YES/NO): NO